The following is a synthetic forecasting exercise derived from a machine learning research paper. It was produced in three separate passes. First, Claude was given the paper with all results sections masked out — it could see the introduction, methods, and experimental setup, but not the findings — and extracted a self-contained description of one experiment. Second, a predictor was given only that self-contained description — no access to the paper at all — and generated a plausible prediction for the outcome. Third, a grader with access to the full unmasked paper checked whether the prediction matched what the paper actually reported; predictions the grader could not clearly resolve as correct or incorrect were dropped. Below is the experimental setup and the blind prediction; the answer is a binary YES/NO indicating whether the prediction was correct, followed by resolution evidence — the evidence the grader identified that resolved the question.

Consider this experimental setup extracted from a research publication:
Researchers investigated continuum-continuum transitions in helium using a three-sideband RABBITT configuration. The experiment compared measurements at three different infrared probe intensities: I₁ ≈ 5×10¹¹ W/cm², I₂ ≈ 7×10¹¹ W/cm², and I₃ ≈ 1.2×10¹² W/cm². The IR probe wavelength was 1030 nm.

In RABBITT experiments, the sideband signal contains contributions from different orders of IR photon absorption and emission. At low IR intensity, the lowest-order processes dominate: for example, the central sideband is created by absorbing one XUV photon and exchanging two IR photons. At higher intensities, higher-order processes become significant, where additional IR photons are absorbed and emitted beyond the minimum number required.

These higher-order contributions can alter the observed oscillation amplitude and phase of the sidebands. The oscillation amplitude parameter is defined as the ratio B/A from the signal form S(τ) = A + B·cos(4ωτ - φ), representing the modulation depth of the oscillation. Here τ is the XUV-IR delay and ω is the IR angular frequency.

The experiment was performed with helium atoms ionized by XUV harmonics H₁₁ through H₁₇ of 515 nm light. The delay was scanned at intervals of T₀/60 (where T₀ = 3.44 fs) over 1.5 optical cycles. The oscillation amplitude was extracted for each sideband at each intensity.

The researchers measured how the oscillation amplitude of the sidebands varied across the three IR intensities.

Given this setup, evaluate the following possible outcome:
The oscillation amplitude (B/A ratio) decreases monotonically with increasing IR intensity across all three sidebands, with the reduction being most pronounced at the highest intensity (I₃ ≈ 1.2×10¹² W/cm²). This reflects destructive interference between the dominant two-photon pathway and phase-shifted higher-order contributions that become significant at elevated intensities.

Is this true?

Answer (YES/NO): NO